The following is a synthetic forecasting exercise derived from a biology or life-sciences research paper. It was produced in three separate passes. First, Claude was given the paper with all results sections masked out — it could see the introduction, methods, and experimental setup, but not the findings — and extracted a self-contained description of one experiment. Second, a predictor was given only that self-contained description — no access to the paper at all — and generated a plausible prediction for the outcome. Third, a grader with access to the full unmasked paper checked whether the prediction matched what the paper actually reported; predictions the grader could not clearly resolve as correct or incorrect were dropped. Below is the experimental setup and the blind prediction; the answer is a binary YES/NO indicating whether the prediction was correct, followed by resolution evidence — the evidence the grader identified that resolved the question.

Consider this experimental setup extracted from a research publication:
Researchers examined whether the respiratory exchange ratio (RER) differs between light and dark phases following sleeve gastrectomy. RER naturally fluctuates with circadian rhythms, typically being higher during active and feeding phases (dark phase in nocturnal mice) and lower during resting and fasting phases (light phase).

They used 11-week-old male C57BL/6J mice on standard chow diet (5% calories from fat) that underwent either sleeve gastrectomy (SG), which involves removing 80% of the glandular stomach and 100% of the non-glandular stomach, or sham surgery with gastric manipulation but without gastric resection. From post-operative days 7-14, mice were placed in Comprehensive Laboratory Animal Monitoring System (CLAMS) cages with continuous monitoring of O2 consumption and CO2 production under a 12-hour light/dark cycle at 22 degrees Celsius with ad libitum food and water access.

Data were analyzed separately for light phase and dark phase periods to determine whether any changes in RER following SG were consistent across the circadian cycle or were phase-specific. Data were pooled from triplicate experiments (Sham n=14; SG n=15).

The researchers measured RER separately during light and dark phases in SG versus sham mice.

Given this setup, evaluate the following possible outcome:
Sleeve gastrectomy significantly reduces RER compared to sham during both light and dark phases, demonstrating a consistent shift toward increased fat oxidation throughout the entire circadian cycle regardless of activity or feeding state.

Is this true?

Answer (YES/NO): NO